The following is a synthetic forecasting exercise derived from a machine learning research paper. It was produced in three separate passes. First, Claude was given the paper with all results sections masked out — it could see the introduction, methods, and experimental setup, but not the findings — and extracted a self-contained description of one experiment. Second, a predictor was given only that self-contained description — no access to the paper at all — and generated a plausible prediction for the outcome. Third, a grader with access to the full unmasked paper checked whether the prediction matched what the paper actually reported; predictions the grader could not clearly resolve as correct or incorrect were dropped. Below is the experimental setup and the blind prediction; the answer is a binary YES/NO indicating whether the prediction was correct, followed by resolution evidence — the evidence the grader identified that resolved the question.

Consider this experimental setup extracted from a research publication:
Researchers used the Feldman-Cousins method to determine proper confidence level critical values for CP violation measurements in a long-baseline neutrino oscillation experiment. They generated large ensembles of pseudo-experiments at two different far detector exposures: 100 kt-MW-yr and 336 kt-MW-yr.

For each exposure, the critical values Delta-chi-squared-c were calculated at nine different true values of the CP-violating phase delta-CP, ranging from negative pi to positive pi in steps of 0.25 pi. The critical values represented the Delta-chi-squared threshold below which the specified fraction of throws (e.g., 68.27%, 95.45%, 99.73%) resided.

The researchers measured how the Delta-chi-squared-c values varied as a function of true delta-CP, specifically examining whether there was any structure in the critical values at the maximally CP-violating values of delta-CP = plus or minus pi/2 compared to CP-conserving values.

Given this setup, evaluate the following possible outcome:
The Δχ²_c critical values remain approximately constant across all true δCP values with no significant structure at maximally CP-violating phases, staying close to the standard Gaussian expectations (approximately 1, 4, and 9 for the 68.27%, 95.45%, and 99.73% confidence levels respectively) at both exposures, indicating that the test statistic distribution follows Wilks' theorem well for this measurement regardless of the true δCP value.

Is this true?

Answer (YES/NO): NO